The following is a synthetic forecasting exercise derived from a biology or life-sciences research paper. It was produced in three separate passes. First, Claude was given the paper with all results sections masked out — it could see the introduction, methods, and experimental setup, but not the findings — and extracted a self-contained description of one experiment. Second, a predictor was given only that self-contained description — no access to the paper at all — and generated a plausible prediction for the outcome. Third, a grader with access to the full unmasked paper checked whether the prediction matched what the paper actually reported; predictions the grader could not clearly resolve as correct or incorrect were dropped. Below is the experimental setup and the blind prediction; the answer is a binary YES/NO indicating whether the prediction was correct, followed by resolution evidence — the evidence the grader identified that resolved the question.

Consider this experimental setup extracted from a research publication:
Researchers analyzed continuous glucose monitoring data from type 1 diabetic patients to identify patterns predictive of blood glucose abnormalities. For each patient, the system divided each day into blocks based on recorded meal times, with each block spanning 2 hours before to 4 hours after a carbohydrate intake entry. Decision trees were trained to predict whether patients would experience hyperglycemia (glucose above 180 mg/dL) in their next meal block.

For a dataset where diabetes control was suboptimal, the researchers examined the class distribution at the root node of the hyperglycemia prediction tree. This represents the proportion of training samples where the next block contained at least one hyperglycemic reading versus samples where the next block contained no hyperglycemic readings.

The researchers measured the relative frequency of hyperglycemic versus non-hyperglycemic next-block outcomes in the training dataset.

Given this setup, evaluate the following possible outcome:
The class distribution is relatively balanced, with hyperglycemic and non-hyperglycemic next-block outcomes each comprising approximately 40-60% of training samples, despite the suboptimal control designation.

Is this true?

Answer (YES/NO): NO